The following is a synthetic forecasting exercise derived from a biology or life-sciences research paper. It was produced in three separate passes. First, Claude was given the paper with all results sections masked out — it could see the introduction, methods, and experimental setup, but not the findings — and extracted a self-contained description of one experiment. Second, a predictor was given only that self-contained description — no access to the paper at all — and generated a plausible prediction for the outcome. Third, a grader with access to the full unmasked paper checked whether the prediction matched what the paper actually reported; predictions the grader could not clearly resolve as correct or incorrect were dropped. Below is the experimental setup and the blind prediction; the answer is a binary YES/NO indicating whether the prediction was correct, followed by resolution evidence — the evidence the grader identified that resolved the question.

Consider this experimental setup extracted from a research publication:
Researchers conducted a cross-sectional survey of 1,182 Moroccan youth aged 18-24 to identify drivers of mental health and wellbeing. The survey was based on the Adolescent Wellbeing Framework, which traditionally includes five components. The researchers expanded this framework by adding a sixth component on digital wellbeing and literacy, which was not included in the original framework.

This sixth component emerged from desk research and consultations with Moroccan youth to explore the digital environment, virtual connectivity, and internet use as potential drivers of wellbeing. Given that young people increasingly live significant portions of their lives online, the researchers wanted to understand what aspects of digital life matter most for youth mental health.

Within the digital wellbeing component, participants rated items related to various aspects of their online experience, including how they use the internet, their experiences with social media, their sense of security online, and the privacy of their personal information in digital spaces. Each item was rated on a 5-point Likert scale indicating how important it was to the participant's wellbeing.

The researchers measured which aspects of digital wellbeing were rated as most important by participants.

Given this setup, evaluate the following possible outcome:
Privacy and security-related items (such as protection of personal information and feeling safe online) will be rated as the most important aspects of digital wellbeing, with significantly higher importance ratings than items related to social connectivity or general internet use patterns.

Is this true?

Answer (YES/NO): NO